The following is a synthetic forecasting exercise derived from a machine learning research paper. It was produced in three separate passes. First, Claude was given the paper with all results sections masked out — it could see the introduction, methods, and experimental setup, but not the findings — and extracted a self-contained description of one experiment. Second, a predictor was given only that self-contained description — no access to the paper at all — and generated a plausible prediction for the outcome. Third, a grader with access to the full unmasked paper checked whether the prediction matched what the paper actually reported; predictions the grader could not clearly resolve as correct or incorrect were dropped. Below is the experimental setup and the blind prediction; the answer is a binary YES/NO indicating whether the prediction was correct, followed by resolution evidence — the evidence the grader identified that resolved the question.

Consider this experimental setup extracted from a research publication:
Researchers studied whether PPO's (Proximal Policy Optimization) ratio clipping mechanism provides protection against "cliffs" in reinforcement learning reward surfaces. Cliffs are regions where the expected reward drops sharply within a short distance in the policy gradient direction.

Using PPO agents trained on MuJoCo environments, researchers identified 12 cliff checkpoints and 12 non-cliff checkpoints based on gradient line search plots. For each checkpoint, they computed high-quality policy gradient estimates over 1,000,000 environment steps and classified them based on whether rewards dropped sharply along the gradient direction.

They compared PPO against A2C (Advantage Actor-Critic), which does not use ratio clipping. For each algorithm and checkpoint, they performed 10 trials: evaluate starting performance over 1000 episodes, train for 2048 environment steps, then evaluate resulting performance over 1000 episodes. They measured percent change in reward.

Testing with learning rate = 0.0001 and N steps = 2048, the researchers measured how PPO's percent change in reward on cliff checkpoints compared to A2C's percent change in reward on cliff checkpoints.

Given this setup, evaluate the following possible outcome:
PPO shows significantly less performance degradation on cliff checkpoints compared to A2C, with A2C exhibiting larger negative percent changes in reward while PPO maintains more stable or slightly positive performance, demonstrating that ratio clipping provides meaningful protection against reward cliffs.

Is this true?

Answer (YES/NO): YES